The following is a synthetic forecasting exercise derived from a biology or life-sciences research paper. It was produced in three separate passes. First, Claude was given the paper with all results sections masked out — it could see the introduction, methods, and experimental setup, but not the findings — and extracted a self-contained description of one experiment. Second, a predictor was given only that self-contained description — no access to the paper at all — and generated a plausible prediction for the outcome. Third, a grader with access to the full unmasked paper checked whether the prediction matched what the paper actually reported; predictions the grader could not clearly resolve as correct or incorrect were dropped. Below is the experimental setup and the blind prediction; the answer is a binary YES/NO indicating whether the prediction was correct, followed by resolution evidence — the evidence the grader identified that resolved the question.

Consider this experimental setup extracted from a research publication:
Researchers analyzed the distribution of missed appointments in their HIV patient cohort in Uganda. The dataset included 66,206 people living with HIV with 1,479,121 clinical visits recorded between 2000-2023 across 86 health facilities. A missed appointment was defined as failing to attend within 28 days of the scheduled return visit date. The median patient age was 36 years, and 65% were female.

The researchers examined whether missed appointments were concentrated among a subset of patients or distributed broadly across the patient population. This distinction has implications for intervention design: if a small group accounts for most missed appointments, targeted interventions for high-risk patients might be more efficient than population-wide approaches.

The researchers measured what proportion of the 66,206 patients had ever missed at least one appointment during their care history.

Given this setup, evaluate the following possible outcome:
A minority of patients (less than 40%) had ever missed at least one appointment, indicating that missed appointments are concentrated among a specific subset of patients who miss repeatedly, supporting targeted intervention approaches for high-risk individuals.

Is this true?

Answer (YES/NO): NO